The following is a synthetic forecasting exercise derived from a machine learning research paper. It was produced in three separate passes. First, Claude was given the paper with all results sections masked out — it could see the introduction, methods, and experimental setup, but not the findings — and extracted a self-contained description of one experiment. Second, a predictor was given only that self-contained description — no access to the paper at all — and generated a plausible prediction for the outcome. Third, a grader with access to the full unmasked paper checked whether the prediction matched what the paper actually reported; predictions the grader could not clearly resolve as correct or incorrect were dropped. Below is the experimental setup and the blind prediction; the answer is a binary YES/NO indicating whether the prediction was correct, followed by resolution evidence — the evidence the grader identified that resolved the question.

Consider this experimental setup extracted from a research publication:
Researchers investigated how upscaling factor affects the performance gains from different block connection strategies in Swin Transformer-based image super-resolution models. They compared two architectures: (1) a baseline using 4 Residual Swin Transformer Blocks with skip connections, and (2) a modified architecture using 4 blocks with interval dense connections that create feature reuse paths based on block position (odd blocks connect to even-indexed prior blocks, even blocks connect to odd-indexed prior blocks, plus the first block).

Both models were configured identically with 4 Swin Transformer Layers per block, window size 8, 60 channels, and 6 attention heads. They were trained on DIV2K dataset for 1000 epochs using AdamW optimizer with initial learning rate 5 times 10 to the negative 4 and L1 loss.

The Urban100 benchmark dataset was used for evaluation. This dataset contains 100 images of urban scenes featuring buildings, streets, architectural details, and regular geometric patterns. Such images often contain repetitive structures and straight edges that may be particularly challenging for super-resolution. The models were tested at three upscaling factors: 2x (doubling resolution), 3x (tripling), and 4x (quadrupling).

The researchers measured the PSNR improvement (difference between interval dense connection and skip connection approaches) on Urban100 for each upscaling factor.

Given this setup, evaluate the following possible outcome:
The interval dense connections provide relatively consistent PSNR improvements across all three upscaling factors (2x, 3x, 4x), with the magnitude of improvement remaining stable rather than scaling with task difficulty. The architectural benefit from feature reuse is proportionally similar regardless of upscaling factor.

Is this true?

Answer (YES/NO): NO